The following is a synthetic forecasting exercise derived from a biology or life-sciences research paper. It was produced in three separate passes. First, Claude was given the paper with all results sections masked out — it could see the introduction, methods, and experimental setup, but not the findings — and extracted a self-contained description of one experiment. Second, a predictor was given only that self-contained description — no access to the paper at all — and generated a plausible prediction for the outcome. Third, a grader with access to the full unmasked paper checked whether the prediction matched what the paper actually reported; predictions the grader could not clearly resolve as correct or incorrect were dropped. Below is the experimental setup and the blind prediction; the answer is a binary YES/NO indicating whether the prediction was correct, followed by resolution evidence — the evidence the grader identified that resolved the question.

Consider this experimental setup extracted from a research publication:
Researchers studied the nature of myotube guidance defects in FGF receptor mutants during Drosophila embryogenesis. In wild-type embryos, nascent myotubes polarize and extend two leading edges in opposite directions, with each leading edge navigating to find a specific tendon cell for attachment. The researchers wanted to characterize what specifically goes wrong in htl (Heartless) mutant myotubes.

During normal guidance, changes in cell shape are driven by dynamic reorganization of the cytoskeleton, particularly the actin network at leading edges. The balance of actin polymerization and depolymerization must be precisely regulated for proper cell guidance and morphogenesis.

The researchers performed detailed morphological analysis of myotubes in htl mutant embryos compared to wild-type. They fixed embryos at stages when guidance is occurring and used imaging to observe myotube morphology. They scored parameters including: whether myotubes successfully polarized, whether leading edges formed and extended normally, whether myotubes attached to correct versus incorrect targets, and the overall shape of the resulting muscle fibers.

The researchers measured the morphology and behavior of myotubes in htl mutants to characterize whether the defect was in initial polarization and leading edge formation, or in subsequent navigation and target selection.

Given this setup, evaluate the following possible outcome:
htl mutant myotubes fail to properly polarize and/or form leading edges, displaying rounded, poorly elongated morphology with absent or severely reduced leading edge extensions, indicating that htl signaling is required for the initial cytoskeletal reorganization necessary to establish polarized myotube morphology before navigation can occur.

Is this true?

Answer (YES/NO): NO